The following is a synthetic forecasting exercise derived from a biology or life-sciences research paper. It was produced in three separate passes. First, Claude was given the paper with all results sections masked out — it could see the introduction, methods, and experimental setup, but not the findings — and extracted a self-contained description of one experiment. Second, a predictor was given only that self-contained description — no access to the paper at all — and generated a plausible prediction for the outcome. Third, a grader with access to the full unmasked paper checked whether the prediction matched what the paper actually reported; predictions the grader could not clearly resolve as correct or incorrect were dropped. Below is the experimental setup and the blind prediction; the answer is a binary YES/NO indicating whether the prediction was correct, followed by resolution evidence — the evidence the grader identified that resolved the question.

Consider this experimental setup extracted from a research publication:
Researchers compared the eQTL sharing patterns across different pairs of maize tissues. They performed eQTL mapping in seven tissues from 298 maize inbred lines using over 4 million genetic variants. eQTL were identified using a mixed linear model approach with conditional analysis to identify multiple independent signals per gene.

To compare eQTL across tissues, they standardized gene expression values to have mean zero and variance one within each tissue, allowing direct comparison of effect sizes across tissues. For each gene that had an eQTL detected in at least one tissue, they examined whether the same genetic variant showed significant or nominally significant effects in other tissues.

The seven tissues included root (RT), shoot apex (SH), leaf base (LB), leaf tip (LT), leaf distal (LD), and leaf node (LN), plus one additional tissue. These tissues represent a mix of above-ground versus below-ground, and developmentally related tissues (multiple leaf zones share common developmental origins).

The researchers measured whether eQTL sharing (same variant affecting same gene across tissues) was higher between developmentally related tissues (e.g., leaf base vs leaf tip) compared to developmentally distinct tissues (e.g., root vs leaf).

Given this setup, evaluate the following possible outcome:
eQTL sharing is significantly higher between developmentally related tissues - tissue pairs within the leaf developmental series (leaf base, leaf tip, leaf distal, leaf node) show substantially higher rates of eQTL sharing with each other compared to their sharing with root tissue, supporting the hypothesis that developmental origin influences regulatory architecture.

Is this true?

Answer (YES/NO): YES